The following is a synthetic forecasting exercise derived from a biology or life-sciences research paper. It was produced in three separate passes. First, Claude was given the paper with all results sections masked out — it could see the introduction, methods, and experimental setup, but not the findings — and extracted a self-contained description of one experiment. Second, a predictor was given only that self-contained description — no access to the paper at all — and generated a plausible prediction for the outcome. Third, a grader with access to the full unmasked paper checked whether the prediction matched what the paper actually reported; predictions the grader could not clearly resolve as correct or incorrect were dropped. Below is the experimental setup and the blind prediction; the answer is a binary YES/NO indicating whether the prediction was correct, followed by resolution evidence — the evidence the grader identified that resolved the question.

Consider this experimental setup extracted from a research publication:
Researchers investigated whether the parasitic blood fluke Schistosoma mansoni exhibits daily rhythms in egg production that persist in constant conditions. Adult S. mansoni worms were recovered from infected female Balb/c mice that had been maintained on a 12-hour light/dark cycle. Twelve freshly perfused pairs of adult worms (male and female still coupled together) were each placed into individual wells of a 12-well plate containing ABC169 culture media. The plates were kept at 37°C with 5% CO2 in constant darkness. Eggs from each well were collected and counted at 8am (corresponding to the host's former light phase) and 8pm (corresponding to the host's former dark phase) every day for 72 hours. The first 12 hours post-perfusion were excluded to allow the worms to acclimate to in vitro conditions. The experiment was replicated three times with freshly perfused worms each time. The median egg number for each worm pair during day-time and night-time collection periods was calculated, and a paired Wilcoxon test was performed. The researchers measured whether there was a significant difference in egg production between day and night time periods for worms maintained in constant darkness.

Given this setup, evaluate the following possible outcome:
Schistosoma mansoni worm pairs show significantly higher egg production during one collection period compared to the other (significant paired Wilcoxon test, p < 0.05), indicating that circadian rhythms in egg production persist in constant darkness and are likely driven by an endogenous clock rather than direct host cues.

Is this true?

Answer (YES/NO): YES